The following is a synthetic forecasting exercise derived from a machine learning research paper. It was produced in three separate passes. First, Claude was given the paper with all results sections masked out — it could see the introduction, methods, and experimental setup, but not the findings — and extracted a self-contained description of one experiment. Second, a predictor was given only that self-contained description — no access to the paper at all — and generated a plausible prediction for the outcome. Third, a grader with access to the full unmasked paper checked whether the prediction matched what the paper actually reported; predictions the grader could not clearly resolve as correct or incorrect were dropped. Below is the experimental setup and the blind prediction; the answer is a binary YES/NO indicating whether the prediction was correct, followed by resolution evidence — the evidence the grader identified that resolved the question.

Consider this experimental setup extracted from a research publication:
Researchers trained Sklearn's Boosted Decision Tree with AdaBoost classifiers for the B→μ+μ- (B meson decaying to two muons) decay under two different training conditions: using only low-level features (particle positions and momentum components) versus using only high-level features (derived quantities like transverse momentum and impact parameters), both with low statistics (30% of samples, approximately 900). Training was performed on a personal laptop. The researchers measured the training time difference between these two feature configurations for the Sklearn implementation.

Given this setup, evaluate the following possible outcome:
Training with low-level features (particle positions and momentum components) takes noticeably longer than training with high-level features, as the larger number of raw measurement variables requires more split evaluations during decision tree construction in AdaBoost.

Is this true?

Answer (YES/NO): NO